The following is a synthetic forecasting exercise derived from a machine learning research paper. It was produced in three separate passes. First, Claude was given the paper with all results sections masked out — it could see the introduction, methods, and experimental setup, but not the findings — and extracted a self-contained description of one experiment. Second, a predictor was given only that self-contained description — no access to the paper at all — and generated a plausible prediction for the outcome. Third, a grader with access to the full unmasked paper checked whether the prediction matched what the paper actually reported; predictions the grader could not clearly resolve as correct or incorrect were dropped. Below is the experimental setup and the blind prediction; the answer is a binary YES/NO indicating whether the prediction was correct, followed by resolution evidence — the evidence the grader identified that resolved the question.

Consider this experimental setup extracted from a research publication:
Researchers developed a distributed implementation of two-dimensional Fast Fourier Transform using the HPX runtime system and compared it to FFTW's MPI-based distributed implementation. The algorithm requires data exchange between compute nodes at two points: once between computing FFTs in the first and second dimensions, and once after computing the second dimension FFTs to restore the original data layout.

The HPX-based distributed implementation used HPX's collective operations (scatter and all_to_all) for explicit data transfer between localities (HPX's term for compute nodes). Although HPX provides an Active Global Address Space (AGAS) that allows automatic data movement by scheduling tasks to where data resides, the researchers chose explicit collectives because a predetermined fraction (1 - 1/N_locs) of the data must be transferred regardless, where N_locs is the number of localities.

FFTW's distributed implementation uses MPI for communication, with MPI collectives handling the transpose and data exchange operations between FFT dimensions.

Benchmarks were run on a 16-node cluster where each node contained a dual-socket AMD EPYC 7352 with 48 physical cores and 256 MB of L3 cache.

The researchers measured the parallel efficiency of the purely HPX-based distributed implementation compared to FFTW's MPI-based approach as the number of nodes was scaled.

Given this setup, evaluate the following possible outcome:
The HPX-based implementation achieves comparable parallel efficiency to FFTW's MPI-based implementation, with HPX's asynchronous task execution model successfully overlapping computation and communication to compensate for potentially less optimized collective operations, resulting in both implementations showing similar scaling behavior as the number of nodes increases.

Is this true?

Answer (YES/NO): NO